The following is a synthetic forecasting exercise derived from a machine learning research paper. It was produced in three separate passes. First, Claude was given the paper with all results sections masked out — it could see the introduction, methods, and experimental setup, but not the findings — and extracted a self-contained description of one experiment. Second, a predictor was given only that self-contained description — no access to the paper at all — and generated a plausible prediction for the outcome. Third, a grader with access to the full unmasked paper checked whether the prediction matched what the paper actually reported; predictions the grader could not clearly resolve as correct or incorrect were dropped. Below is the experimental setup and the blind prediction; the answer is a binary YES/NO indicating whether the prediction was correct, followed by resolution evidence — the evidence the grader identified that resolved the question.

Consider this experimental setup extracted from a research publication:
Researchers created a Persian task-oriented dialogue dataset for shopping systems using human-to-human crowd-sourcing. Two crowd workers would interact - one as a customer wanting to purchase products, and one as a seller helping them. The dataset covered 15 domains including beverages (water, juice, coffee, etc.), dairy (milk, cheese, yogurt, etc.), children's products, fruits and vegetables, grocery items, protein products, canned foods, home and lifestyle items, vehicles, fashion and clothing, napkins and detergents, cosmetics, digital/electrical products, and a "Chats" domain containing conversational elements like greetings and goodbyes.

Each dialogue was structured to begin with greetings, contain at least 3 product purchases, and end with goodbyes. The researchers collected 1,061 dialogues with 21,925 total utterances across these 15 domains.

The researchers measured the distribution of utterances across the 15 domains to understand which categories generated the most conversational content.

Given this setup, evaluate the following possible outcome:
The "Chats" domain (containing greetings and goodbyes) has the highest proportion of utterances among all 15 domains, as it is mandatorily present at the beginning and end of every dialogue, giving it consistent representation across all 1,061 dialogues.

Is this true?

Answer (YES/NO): YES